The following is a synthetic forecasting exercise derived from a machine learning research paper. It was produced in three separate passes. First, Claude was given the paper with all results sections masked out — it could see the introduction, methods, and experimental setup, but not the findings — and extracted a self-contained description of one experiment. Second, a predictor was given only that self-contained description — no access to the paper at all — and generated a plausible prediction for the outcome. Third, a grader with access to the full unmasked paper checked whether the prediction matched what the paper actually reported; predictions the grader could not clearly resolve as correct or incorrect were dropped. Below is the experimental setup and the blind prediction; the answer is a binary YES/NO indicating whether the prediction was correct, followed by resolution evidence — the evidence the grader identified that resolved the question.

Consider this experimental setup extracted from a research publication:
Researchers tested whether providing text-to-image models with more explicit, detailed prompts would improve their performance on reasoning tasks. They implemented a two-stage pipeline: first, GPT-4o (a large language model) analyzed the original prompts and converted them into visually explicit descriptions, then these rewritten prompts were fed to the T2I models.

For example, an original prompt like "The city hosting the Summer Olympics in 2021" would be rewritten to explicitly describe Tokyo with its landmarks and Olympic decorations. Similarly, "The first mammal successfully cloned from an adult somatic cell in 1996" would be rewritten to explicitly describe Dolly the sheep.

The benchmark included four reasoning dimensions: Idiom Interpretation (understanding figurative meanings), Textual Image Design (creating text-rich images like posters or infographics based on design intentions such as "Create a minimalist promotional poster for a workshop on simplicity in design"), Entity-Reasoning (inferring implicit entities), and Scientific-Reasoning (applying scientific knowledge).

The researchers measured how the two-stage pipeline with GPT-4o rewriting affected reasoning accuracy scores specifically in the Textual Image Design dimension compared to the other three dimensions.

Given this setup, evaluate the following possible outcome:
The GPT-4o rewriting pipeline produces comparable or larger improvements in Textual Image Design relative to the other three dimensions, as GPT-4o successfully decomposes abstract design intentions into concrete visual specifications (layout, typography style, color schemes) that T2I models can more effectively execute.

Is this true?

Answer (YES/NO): NO